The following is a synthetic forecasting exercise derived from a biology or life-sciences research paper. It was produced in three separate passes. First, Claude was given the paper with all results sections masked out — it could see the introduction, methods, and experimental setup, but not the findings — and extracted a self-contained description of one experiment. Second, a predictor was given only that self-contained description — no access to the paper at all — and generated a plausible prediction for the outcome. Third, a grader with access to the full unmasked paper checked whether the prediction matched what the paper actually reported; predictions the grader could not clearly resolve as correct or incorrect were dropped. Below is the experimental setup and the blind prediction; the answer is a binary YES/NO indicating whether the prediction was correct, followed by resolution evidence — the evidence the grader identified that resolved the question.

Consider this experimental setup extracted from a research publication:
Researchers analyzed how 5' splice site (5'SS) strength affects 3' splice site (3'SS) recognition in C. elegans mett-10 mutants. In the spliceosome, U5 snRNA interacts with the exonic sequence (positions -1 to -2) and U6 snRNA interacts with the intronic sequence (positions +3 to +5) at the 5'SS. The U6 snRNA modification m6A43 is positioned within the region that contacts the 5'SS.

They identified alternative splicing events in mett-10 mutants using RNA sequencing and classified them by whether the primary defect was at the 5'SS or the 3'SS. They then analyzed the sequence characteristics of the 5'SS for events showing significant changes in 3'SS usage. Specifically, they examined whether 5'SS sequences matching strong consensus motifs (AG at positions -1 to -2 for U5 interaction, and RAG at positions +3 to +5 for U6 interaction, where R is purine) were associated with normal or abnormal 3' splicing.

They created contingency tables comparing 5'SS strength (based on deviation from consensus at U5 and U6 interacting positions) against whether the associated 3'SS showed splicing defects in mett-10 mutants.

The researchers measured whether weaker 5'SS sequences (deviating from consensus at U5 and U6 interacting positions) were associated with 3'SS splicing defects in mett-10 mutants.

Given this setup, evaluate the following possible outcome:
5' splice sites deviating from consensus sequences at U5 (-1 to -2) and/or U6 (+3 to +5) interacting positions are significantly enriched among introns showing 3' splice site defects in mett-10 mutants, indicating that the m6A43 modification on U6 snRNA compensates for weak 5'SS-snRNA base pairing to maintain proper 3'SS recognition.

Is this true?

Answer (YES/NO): NO